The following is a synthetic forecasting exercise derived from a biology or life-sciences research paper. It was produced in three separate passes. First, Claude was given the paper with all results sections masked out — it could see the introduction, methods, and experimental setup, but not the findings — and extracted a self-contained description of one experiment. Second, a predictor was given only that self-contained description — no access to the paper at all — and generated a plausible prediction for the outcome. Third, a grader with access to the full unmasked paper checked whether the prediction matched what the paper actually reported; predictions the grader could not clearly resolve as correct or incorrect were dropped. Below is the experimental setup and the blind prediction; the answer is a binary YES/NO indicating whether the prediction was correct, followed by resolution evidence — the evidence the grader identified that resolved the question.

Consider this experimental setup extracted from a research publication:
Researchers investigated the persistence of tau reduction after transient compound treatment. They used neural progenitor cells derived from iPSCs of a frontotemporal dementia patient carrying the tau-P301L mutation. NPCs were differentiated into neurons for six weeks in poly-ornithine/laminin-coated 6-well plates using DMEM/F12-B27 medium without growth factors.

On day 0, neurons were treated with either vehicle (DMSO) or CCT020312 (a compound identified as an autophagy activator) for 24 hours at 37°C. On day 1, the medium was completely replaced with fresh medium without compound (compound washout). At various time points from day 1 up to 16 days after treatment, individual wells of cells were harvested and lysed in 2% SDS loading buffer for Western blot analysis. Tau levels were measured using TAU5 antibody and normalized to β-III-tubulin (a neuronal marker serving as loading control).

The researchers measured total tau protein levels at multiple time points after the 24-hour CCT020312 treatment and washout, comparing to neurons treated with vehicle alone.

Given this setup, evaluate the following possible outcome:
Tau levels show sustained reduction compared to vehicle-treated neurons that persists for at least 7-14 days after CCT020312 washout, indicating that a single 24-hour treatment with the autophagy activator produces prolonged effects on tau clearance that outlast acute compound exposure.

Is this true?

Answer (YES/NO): YES